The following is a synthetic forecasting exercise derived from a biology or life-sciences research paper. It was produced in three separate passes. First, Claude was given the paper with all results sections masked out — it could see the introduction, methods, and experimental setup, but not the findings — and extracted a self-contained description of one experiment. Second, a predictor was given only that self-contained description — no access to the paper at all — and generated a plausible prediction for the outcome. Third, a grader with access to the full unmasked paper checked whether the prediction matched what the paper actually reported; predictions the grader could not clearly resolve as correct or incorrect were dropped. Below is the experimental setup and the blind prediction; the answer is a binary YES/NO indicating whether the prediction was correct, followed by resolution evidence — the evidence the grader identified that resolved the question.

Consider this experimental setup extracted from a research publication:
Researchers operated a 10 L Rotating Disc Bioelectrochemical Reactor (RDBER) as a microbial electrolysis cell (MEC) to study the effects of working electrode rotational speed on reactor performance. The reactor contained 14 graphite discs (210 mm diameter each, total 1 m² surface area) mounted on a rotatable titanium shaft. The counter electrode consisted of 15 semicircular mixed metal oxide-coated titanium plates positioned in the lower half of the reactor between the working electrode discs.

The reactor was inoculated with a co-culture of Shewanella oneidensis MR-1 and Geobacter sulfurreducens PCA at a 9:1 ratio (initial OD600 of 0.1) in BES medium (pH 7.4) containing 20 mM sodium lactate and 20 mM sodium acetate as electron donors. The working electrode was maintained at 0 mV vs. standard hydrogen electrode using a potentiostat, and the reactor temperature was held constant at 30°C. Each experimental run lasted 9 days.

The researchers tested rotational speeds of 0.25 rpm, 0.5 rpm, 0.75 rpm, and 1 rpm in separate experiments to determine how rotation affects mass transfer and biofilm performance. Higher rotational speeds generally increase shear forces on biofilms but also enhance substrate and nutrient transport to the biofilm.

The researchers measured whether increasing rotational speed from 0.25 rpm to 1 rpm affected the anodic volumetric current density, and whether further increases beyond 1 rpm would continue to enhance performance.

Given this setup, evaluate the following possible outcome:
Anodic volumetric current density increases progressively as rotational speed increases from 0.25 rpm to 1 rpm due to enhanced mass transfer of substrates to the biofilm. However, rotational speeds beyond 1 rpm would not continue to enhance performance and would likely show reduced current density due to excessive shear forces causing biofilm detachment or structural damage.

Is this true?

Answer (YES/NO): NO